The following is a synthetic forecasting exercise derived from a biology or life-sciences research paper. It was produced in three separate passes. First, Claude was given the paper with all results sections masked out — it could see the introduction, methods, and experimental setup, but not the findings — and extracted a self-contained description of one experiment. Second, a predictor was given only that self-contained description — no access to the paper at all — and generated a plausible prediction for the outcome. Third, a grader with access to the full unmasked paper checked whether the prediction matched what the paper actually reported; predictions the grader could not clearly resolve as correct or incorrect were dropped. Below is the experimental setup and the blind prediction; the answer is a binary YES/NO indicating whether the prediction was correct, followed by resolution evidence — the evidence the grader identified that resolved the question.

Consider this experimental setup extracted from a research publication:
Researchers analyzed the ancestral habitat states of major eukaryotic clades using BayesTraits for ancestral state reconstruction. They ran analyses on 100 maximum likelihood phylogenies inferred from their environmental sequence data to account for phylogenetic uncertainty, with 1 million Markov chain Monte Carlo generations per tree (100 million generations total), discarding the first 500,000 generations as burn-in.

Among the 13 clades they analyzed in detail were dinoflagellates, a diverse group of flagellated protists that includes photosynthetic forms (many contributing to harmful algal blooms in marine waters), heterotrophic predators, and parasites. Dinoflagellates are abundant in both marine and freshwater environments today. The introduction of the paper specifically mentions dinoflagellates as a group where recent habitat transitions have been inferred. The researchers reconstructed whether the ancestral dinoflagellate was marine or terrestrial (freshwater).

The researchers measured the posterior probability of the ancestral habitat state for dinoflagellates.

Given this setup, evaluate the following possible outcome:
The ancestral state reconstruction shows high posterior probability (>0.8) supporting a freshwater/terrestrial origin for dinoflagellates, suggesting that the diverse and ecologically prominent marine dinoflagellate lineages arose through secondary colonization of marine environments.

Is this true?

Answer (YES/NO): NO